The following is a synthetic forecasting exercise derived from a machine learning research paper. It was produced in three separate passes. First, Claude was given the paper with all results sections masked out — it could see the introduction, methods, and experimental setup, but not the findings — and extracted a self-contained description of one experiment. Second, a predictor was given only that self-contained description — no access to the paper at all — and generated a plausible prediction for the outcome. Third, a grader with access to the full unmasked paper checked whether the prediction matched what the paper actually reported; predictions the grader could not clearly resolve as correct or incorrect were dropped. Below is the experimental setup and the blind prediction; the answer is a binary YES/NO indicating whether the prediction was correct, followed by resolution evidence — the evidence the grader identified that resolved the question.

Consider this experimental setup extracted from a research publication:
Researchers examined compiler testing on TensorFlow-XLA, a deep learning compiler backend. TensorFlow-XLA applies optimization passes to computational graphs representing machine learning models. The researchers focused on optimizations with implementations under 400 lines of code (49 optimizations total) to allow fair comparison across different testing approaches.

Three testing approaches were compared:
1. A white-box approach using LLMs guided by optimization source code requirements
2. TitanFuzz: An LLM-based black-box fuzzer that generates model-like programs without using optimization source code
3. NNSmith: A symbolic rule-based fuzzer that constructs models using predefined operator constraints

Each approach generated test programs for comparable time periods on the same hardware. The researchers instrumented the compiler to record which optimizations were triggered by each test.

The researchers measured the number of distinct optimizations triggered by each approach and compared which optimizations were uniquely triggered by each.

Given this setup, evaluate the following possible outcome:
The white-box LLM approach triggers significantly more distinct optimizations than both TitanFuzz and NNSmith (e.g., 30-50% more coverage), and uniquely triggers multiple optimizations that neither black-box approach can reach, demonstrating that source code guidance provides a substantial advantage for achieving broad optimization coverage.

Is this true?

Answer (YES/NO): NO